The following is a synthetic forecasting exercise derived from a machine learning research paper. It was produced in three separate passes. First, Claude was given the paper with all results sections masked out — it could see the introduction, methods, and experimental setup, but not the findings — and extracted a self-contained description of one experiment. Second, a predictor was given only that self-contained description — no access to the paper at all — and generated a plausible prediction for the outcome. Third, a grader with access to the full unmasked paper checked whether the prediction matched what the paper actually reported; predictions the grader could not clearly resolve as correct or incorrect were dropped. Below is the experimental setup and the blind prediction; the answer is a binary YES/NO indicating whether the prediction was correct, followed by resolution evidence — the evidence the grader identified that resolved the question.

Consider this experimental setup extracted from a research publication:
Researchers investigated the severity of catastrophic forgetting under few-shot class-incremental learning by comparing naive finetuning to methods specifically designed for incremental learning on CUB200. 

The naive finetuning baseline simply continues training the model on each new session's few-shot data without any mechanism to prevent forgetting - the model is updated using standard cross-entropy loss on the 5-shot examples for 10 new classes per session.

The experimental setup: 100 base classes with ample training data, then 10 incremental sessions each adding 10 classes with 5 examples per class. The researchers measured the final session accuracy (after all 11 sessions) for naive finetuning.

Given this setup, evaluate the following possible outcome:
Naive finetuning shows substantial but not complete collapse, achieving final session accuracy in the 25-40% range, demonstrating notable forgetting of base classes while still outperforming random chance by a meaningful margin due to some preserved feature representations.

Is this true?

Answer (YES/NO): NO